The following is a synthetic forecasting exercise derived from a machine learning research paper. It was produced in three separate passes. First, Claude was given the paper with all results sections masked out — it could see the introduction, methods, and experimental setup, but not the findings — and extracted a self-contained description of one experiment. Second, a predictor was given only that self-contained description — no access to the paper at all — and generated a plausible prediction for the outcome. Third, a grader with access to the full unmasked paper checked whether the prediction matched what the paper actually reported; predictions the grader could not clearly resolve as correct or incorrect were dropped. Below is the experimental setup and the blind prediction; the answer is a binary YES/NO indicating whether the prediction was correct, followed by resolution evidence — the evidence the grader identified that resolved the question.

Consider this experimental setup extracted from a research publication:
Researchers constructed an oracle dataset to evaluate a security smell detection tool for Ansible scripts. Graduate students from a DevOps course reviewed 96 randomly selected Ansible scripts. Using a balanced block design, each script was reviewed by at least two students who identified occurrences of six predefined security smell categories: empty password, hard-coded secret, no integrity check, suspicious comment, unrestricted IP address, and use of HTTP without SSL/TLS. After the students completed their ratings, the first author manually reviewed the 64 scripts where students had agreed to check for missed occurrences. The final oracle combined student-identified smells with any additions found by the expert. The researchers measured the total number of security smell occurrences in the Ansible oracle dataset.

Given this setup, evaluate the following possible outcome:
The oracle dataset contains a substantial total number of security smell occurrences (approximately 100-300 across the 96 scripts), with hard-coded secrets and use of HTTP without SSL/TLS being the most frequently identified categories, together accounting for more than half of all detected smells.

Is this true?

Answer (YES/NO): NO